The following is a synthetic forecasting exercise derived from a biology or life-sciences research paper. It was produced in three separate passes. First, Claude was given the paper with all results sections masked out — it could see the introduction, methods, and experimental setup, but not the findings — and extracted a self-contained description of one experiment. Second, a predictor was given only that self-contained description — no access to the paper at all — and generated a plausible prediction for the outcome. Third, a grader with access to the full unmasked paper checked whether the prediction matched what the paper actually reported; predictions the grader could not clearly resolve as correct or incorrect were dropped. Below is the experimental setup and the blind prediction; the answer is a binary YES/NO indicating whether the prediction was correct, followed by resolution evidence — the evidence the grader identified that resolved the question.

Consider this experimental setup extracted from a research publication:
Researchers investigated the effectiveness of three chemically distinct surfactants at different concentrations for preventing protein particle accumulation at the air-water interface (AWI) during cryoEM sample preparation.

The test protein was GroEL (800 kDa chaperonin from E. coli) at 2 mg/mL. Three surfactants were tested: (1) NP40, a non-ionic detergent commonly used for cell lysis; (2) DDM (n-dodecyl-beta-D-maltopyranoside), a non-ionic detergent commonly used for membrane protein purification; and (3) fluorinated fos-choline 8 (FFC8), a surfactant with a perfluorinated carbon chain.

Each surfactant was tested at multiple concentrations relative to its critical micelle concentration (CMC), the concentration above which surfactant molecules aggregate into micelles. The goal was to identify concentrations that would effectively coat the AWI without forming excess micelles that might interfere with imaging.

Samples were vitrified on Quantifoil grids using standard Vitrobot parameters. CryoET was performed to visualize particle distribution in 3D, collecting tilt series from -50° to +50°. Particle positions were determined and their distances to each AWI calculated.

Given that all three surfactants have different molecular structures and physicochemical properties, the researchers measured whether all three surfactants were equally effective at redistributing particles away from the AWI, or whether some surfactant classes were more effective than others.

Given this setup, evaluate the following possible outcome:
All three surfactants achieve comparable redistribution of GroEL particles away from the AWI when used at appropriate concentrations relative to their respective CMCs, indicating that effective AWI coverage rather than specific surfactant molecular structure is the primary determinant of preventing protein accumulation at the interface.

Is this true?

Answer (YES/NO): YES